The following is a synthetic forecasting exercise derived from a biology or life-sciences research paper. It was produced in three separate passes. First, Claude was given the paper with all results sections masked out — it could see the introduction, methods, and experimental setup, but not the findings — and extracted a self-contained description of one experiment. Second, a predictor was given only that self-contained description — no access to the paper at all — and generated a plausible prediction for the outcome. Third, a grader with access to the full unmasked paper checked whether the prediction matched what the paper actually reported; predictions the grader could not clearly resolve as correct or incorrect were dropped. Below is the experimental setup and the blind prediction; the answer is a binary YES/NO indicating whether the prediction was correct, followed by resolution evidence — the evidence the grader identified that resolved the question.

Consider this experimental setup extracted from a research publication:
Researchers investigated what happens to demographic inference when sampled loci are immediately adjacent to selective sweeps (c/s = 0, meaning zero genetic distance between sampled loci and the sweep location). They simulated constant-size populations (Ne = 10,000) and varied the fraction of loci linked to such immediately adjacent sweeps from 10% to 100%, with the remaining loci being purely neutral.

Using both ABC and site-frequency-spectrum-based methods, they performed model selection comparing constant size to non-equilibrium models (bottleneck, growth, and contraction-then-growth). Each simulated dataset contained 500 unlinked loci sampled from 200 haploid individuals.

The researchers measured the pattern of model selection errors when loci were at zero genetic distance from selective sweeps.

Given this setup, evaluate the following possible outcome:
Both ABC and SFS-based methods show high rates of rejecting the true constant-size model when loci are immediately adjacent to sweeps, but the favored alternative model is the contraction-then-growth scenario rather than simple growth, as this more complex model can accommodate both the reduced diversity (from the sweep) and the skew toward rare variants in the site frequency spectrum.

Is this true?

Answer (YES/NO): NO